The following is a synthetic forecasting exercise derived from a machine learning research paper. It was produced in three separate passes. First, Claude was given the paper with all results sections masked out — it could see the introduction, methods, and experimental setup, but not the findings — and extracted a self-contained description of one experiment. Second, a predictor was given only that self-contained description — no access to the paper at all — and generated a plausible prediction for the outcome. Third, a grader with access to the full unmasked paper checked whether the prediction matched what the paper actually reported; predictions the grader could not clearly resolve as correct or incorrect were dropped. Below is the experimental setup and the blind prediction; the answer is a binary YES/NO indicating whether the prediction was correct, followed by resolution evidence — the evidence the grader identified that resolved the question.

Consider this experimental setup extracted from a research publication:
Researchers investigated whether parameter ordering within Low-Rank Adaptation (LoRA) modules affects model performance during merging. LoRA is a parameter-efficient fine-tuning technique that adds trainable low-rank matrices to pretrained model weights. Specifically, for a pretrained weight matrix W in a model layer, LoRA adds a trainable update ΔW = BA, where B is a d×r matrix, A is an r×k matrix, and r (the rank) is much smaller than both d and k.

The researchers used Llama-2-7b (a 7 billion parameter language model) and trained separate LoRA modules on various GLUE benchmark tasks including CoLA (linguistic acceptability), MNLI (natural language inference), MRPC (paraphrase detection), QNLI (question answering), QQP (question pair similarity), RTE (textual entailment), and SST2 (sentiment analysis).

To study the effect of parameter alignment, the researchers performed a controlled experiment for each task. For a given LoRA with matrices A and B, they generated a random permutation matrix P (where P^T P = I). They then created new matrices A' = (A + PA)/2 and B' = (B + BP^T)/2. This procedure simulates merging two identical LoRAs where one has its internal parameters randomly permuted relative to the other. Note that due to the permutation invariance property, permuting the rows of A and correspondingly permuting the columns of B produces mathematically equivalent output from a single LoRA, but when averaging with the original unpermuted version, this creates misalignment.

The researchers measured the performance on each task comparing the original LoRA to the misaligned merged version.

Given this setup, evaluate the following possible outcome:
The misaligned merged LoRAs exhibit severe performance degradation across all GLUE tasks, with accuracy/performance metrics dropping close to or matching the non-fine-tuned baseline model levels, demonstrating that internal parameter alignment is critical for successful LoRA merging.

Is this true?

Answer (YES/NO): NO